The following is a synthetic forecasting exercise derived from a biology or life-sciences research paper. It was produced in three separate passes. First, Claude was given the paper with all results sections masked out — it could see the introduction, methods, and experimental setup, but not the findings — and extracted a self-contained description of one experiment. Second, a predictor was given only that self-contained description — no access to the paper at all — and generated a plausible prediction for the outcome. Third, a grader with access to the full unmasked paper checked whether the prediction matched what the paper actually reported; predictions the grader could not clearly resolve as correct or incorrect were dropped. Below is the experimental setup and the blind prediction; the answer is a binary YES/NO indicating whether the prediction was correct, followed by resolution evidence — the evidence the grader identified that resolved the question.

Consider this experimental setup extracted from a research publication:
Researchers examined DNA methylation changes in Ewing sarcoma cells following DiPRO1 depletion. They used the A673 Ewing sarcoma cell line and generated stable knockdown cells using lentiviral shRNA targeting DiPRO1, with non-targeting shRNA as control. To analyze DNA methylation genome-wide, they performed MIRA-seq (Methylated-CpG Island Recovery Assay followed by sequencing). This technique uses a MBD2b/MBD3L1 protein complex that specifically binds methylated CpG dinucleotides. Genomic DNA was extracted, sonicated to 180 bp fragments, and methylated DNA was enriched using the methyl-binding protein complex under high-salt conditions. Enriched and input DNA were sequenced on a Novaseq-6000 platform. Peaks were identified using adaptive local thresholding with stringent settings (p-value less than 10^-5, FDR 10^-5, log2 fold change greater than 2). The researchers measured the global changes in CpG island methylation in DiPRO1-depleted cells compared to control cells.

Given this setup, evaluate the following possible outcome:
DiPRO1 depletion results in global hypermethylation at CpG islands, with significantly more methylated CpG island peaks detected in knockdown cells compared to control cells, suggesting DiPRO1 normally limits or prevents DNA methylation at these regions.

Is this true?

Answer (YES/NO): NO